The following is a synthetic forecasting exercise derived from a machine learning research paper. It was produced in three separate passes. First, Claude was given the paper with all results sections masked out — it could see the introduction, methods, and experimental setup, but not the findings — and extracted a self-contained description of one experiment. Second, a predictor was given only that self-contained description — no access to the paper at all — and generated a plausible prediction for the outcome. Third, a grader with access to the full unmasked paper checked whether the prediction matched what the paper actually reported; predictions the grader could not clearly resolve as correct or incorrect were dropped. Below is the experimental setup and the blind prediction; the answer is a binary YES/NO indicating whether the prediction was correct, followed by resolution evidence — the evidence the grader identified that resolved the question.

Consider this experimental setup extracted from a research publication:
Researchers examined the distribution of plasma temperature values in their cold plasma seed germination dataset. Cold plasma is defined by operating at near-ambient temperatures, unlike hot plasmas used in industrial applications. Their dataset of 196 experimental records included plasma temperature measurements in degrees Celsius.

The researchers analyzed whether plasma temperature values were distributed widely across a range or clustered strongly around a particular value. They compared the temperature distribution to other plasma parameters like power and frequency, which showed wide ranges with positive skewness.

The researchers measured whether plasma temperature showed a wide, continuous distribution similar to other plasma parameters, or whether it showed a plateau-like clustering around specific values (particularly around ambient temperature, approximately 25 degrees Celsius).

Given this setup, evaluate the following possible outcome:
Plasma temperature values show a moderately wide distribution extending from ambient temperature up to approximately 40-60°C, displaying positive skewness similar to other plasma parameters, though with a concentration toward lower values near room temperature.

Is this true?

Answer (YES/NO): NO